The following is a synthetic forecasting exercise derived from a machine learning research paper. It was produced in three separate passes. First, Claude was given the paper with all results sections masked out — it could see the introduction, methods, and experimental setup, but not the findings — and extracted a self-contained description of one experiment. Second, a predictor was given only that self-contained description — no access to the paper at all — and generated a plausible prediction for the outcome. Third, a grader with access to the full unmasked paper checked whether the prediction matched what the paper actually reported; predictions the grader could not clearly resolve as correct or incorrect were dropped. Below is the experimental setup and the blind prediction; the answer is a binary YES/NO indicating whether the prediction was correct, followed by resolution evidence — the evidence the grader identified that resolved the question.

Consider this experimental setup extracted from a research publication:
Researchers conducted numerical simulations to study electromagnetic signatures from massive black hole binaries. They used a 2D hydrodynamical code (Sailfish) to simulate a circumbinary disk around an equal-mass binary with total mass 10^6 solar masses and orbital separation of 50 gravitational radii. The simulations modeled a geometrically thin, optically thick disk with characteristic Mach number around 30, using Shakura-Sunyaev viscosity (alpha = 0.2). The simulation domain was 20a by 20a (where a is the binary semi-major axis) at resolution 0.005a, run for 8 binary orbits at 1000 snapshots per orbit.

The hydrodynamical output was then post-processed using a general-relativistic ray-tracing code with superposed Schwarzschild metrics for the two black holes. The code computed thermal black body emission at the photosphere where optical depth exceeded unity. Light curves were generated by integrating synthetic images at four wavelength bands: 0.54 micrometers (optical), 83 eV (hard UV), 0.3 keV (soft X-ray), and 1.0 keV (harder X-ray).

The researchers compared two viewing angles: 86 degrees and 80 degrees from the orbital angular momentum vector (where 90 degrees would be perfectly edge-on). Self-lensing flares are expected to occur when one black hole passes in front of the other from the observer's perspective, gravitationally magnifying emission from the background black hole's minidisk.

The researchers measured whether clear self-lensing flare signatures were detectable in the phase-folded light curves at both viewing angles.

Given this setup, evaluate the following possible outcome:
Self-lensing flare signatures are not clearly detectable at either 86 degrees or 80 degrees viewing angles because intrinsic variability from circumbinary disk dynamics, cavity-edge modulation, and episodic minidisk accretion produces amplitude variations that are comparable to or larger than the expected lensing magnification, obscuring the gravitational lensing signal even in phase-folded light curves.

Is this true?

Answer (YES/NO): NO